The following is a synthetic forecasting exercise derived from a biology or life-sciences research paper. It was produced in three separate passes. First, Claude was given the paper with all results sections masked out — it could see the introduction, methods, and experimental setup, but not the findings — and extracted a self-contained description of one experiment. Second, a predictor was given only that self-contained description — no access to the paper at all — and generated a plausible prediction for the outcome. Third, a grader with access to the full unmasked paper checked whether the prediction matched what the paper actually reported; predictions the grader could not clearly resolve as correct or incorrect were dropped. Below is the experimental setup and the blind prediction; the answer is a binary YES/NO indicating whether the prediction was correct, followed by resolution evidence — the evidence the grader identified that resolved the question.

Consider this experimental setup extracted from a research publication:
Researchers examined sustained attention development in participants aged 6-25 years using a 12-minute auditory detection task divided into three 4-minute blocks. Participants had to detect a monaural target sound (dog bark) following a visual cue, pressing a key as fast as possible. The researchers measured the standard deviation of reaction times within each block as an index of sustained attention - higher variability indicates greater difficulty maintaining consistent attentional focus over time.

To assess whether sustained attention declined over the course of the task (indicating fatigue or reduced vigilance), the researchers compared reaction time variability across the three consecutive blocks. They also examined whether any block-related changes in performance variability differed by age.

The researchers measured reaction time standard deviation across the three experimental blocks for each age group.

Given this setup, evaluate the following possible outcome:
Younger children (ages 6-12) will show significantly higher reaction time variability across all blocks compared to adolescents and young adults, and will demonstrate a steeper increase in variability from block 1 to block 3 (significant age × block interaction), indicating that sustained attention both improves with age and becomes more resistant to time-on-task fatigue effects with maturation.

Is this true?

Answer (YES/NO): NO